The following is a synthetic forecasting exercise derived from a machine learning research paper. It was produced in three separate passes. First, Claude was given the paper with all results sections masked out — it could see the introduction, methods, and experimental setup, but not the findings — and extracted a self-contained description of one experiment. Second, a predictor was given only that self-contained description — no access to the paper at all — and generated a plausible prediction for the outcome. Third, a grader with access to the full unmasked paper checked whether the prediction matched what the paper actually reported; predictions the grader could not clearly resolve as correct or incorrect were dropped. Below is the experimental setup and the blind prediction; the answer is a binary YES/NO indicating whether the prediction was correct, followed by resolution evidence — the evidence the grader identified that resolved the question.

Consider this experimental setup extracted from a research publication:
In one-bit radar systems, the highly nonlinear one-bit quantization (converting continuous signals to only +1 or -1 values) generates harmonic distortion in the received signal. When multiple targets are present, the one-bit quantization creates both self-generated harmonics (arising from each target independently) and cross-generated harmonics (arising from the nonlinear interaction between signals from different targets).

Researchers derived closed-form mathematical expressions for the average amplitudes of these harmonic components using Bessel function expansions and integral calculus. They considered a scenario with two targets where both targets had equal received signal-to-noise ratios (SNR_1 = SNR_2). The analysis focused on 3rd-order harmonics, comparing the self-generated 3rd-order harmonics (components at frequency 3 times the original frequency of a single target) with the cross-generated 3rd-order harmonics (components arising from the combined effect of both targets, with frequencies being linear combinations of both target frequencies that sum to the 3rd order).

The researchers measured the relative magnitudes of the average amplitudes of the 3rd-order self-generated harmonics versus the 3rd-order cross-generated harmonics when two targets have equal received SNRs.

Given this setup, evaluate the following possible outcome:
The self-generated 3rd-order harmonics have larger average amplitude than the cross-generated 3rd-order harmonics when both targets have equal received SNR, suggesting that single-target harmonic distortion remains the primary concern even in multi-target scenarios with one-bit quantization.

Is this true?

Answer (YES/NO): NO